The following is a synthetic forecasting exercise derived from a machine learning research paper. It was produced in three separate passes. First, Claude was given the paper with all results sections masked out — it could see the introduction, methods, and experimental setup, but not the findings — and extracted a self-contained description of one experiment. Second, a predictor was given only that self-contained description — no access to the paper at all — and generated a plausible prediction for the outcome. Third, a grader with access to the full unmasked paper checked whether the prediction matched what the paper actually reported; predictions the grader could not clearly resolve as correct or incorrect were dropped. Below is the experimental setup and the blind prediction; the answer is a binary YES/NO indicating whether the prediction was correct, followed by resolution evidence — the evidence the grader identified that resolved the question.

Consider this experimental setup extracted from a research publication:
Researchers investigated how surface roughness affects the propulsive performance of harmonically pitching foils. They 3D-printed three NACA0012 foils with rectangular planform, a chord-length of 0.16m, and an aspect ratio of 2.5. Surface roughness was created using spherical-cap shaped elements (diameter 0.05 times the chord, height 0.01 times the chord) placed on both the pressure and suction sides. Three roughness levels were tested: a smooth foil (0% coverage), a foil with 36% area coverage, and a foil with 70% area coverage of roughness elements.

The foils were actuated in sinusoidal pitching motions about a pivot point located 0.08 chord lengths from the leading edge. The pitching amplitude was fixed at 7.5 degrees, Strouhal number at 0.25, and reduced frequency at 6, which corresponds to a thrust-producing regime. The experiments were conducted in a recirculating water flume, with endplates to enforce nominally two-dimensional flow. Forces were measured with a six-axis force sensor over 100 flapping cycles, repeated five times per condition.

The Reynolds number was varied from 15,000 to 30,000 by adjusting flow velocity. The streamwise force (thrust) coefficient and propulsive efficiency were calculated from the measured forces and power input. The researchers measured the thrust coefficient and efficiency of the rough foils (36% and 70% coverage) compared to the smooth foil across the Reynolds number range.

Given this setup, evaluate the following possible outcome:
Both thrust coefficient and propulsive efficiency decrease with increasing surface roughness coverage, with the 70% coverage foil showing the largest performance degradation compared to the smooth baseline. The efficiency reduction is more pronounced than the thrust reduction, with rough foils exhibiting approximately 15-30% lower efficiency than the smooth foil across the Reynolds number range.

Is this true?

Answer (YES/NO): NO